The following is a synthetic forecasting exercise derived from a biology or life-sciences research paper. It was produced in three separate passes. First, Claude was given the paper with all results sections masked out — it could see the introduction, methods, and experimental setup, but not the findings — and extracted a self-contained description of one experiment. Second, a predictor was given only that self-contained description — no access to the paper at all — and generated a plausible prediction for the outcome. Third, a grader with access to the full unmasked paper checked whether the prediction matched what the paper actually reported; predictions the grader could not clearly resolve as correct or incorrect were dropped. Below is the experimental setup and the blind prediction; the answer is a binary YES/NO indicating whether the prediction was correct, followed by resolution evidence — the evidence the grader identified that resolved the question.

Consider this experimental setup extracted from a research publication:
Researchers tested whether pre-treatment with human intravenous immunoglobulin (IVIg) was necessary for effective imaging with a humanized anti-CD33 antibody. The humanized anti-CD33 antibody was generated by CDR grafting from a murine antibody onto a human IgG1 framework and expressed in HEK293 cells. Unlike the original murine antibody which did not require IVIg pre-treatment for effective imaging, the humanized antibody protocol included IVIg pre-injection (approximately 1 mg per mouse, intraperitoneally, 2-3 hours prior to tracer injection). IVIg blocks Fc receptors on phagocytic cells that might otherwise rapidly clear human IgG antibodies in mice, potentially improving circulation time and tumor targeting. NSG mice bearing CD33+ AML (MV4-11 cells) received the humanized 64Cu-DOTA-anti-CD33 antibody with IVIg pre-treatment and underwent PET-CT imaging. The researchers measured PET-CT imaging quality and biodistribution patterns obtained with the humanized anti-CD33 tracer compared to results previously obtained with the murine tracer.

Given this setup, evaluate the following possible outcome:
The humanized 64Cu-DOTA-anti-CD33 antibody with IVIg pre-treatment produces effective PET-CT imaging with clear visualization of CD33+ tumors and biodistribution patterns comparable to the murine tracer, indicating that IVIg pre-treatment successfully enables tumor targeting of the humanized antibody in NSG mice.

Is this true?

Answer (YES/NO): NO